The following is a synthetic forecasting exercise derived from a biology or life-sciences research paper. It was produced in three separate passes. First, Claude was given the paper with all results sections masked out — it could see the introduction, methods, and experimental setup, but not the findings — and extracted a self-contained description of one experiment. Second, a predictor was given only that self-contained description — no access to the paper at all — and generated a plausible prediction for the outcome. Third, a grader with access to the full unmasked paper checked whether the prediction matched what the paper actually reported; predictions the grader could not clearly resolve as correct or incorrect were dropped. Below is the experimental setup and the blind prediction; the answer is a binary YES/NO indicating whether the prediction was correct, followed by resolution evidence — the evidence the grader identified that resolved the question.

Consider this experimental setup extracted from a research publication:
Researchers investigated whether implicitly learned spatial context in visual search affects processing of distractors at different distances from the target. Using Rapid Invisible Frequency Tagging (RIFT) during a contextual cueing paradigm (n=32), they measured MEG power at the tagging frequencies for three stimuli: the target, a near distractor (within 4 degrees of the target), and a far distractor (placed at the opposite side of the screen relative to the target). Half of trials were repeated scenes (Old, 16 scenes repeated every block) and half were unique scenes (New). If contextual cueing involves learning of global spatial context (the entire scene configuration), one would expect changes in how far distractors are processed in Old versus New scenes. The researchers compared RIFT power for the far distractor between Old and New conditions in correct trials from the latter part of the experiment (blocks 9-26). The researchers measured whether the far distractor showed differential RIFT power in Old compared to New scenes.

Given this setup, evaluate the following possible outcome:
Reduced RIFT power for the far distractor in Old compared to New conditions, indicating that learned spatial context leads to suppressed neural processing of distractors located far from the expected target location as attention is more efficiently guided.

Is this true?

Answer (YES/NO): NO